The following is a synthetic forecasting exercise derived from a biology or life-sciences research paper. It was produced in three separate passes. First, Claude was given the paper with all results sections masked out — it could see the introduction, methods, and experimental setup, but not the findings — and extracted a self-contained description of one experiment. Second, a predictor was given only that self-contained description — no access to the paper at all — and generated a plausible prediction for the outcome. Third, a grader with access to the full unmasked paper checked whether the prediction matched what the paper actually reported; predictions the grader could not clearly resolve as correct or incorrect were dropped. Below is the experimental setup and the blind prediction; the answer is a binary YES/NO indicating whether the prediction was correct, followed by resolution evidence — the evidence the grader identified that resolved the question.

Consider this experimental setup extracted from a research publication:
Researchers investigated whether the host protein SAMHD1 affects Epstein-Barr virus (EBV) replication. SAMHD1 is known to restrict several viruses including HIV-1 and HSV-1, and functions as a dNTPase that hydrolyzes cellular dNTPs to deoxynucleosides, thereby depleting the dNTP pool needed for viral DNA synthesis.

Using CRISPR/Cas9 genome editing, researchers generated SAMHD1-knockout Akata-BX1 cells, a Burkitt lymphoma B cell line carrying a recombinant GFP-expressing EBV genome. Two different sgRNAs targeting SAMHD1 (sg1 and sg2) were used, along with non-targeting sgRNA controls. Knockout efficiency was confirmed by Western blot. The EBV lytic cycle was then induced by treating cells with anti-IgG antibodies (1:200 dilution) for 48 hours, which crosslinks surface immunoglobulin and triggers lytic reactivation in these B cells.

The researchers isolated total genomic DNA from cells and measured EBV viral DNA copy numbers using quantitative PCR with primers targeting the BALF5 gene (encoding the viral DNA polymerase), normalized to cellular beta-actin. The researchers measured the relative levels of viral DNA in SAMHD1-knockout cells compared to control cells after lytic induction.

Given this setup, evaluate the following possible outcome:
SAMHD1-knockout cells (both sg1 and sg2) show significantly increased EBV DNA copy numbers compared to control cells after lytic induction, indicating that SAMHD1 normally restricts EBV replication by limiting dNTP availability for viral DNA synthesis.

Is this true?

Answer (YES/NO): YES